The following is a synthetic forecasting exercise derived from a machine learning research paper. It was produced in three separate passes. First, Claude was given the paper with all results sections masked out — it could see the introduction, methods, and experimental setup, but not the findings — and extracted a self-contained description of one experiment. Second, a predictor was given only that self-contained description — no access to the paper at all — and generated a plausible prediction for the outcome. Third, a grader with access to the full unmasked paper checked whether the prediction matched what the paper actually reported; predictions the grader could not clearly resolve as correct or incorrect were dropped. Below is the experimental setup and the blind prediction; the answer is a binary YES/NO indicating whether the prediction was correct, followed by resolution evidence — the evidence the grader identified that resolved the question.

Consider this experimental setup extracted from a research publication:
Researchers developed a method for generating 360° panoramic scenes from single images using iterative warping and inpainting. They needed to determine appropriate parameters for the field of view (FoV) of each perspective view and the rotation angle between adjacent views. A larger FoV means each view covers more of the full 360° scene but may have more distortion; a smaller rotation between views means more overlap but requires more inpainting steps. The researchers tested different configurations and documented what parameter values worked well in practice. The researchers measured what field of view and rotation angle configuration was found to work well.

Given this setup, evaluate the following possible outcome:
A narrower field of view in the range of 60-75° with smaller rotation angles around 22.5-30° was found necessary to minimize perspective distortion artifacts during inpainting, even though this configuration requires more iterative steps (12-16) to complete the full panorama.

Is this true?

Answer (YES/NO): NO